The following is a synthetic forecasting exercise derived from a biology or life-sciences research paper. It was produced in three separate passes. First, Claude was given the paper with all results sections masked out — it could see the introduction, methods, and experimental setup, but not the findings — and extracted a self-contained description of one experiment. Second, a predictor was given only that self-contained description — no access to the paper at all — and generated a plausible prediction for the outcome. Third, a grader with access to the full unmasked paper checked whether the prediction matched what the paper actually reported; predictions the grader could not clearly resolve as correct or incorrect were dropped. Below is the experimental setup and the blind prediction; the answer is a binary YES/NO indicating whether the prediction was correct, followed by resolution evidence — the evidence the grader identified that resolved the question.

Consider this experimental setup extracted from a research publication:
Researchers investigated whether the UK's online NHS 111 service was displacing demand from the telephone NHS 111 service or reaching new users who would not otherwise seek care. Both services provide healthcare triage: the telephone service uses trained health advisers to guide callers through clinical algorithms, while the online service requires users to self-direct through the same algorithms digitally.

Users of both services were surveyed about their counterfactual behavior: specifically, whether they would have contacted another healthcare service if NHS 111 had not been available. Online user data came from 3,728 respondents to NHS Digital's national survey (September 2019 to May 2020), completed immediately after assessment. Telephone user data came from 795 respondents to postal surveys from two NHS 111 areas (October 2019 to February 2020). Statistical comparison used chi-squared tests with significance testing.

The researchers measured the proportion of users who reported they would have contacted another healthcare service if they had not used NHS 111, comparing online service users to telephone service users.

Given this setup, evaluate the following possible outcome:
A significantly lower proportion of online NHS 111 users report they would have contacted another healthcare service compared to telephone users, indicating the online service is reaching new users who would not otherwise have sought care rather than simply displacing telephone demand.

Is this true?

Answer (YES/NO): YES